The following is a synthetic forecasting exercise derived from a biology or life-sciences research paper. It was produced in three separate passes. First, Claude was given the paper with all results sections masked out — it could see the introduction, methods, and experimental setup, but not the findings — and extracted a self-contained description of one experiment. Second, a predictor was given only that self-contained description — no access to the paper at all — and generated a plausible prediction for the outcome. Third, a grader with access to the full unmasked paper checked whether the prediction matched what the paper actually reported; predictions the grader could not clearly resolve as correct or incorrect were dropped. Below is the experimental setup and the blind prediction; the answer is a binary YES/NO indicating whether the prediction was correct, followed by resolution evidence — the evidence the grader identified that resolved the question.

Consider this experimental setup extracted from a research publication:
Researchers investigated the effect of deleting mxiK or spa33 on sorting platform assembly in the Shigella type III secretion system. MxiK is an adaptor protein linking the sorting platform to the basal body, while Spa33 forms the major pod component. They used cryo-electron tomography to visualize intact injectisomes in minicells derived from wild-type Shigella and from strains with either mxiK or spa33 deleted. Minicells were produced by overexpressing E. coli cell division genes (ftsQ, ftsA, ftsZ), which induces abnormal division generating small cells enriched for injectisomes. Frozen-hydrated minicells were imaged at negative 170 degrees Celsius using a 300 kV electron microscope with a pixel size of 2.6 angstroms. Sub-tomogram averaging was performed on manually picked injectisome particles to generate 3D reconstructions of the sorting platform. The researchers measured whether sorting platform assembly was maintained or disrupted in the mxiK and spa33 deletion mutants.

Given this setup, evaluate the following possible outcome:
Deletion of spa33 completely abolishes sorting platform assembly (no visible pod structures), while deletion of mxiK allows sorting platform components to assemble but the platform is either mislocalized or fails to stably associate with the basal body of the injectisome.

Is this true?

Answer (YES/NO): NO